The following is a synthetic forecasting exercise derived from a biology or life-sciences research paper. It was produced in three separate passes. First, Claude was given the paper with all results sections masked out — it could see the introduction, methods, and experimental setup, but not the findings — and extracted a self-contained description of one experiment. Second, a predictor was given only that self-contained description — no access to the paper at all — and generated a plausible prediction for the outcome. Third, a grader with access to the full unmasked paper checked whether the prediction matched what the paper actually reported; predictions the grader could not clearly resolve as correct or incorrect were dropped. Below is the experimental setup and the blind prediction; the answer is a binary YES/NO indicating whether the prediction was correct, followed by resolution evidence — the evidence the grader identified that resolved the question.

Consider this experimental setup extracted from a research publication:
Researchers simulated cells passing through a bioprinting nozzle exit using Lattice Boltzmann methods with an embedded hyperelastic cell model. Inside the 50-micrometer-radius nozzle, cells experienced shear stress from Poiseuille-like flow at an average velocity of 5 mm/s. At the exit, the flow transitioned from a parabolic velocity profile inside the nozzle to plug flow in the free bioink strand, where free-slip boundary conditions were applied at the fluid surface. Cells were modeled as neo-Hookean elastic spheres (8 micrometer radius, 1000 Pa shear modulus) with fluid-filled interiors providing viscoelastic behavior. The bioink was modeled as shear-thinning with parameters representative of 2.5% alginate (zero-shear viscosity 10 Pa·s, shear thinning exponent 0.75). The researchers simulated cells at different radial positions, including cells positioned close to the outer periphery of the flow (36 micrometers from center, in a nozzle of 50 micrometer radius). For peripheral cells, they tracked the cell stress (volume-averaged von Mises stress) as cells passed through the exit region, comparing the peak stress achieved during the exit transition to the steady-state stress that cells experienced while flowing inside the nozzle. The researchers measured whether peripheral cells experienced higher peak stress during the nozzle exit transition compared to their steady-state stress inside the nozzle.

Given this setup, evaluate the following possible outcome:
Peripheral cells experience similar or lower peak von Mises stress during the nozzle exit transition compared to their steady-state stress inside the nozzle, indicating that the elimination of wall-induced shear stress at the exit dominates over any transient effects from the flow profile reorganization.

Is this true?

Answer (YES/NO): YES